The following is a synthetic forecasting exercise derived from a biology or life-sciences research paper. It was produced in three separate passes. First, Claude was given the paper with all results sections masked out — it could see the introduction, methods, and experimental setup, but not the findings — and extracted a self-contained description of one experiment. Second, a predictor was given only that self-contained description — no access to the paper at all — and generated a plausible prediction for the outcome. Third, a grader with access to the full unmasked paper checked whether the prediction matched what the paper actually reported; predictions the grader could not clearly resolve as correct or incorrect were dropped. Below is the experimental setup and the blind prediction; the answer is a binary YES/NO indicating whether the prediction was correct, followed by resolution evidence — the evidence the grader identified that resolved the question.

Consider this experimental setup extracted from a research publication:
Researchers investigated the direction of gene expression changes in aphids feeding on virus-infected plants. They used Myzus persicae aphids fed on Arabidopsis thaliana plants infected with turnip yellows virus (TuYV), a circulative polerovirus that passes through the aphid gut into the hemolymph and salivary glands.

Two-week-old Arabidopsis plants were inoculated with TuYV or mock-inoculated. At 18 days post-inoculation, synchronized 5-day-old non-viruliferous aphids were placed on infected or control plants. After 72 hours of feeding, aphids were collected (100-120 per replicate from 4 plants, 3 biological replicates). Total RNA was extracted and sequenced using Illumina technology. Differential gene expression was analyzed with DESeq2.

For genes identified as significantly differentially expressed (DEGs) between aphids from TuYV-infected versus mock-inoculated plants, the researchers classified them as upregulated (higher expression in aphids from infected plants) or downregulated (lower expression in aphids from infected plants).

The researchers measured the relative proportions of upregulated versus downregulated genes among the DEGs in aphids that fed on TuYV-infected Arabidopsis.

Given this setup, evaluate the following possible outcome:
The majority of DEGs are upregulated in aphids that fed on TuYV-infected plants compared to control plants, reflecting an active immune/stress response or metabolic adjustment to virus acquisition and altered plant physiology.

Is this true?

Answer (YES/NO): NO